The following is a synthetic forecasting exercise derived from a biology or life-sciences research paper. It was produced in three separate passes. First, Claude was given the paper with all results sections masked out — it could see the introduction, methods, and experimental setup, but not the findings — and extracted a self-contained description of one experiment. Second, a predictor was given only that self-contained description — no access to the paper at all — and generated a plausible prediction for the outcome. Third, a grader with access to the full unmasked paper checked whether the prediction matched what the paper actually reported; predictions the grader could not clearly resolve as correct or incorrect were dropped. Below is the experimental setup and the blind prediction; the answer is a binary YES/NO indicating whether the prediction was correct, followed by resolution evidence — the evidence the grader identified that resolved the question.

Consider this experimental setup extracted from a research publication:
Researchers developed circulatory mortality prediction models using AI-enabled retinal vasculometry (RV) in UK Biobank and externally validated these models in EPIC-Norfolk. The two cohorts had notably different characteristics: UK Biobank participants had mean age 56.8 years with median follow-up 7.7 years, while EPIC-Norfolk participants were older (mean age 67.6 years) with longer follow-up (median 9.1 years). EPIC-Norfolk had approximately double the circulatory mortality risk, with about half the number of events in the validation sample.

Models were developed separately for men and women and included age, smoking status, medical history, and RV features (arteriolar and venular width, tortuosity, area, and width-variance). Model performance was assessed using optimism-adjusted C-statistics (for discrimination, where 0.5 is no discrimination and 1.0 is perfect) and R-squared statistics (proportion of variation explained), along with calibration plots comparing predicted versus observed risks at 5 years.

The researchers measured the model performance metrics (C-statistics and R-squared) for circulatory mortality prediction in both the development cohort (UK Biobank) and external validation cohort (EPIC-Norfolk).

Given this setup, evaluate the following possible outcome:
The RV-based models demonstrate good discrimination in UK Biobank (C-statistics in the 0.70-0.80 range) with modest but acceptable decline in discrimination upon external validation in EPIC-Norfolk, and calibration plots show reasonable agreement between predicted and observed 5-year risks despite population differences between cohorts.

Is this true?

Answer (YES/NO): NO